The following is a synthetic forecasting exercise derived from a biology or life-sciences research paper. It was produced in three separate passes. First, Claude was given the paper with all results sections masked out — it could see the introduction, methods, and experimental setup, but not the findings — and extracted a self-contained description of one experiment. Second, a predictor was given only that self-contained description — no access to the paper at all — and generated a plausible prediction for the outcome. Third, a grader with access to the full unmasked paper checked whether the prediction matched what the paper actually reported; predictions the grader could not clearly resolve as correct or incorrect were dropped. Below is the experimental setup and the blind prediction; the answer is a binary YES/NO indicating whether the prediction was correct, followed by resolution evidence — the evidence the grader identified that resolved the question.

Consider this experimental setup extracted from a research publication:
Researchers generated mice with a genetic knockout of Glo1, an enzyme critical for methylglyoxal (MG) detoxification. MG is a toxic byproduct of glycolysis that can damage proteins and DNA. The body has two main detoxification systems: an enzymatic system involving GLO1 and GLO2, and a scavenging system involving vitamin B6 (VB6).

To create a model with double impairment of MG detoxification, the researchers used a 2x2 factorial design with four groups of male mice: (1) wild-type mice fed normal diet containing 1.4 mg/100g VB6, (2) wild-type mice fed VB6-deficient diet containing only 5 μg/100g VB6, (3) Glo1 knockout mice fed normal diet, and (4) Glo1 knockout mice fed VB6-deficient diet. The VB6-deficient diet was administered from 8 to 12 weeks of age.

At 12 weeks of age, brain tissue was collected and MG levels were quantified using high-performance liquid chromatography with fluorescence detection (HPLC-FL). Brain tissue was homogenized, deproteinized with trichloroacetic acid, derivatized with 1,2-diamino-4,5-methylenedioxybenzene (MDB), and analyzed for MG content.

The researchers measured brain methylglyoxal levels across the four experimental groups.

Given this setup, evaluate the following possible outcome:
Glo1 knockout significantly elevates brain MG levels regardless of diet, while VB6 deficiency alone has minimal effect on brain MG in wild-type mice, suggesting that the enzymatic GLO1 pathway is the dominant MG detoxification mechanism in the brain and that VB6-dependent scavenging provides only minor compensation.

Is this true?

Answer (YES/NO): NO